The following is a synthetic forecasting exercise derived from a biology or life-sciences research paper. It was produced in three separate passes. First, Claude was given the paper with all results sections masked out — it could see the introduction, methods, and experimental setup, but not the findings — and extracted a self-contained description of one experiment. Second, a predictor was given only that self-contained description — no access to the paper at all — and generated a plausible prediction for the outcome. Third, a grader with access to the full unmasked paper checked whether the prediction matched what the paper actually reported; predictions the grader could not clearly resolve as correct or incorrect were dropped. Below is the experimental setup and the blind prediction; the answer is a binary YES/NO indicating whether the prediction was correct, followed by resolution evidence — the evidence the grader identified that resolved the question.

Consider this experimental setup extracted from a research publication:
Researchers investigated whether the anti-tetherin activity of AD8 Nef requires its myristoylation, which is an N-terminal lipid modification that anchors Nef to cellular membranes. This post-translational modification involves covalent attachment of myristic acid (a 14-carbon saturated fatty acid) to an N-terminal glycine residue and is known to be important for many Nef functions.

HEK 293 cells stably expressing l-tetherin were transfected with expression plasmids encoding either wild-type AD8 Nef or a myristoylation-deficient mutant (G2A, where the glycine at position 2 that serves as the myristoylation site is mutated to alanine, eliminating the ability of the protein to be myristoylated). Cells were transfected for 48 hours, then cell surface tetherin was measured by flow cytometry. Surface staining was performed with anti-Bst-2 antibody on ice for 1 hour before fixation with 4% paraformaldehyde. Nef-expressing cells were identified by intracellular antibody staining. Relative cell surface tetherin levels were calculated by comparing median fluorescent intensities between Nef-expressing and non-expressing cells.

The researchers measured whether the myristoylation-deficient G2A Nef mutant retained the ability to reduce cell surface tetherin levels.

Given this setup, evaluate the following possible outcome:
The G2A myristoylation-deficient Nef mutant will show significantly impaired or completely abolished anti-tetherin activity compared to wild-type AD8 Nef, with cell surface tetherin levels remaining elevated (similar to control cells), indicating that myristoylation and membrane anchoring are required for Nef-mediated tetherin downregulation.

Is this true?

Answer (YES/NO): YES